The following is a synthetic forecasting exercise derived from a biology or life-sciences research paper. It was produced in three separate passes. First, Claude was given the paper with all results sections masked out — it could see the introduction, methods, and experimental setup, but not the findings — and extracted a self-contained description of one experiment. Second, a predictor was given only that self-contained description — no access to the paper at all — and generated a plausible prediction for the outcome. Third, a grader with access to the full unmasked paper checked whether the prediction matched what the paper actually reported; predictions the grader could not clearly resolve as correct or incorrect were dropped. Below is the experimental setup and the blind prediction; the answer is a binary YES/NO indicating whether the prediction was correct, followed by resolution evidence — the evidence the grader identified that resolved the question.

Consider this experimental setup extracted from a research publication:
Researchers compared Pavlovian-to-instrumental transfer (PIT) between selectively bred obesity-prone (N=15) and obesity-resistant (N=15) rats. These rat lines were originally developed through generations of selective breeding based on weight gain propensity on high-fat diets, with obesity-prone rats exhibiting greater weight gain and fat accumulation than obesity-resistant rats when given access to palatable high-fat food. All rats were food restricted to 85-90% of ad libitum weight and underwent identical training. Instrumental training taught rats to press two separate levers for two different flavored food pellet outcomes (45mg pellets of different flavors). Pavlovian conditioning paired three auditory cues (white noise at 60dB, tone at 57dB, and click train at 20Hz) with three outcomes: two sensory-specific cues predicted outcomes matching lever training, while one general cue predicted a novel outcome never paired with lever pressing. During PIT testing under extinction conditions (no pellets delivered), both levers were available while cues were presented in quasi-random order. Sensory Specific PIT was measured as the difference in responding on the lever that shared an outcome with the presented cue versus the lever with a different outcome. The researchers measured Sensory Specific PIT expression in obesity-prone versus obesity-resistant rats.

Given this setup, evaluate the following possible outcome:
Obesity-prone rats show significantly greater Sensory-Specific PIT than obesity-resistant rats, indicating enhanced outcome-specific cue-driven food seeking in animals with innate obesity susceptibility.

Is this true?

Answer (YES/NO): NO